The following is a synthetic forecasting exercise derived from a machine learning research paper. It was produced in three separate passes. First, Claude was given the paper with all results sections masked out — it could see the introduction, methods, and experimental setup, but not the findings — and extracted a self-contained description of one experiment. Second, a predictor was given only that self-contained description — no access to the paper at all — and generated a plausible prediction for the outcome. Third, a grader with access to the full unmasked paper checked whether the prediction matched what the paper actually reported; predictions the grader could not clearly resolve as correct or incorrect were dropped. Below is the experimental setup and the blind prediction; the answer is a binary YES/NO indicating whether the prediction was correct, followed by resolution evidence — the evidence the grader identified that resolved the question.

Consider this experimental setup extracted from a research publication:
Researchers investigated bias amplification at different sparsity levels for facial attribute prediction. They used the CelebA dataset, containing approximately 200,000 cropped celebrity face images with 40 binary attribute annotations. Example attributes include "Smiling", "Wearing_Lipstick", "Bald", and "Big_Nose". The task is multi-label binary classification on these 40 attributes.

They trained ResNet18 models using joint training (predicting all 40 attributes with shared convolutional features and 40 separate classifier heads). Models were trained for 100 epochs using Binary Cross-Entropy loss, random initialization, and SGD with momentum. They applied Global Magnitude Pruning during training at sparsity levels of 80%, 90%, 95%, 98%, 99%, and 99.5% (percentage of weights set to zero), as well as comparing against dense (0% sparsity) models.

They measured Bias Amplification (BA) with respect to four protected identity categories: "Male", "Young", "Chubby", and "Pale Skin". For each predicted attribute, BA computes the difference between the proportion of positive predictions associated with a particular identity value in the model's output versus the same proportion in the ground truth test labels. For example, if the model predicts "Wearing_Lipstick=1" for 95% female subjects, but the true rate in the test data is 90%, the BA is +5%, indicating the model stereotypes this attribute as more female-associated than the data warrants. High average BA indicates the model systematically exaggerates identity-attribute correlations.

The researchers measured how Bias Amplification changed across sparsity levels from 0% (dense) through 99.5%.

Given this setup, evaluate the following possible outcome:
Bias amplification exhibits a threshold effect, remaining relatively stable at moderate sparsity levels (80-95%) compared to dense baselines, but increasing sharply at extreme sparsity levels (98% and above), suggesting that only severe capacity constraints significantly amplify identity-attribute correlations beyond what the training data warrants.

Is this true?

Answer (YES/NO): NO